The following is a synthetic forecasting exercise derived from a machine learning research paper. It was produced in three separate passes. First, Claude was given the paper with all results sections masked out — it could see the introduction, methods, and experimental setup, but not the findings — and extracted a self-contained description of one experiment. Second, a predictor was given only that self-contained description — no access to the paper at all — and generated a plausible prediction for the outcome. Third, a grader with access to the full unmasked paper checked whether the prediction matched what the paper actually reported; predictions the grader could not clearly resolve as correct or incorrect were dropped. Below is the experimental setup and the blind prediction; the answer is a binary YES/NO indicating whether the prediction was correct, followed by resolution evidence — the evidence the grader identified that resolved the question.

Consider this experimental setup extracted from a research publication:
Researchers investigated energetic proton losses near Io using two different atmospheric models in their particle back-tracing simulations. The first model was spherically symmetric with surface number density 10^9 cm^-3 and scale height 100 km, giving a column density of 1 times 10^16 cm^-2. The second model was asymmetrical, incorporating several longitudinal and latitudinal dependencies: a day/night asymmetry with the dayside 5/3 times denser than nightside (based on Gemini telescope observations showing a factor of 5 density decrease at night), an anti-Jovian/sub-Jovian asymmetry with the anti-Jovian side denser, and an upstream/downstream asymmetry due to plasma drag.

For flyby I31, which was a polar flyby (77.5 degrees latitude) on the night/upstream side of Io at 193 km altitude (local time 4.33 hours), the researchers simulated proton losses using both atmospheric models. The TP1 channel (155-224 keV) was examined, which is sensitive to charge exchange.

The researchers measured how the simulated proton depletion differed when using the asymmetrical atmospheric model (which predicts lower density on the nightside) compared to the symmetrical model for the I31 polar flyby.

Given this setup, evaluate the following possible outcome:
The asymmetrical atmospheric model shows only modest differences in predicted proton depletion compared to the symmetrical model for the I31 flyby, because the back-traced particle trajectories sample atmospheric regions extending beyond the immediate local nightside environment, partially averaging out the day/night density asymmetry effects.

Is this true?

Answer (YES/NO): NO